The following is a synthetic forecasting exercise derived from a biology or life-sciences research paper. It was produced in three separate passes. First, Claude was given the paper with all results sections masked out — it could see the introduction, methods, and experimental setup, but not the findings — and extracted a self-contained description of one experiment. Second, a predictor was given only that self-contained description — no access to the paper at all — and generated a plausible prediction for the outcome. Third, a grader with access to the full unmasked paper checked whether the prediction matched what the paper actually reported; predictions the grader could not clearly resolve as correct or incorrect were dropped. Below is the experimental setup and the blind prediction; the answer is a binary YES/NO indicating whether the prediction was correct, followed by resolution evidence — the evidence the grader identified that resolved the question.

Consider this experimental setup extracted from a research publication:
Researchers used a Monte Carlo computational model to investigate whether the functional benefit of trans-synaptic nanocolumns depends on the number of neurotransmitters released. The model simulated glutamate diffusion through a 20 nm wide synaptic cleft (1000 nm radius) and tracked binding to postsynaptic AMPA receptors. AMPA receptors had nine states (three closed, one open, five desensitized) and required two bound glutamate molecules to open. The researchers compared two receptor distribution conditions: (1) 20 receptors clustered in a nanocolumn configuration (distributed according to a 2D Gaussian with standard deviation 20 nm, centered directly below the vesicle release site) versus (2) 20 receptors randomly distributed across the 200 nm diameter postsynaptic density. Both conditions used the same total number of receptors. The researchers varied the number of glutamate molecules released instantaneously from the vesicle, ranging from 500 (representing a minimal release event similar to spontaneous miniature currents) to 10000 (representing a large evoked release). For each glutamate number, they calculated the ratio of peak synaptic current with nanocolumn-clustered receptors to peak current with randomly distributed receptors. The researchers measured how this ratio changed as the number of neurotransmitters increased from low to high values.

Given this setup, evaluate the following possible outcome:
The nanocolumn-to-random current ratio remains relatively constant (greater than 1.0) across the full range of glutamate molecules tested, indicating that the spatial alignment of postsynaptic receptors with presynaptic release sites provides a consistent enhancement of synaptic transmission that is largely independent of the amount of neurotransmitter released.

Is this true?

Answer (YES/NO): NO